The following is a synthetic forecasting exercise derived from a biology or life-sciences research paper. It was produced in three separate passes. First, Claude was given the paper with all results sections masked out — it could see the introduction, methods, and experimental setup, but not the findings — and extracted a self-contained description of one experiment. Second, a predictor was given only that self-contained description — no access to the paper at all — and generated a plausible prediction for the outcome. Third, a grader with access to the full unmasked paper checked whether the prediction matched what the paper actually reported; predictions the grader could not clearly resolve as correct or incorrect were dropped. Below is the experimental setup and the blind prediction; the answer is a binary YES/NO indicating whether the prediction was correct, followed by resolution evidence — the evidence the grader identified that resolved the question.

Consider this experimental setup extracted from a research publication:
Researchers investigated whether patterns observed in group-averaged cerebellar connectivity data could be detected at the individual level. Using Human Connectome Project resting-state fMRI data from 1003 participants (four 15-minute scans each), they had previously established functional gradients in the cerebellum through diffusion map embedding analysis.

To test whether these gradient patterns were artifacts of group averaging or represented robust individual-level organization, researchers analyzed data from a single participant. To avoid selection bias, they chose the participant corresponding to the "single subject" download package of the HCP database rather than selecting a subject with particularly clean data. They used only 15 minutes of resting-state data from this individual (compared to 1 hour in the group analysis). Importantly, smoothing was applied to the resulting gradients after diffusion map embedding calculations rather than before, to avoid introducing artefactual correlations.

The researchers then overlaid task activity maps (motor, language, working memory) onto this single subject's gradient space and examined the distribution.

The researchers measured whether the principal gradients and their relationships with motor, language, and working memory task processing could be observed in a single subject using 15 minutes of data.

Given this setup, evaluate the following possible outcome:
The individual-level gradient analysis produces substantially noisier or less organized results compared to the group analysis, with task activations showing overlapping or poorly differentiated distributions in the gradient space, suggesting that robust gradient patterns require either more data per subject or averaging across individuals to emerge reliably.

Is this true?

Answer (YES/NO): NO